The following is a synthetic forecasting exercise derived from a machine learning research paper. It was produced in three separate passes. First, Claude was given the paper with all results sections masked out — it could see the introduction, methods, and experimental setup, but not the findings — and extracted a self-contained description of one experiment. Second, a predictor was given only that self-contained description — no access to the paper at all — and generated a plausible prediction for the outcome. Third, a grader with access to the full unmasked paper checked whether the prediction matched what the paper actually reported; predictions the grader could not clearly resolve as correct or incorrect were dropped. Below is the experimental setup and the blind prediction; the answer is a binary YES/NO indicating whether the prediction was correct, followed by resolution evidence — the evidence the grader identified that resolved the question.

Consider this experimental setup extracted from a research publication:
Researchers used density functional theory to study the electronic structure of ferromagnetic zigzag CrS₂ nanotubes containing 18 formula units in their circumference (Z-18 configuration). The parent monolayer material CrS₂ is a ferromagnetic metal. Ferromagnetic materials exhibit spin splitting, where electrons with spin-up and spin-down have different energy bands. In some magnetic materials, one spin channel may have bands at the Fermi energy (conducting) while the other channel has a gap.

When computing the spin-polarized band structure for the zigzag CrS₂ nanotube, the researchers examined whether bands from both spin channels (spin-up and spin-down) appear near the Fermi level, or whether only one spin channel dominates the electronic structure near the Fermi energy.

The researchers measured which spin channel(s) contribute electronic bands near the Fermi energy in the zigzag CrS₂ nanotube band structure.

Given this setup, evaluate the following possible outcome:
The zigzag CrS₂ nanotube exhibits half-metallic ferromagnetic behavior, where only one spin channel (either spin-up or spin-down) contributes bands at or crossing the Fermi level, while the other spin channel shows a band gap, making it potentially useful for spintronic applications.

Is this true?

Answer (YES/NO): NO